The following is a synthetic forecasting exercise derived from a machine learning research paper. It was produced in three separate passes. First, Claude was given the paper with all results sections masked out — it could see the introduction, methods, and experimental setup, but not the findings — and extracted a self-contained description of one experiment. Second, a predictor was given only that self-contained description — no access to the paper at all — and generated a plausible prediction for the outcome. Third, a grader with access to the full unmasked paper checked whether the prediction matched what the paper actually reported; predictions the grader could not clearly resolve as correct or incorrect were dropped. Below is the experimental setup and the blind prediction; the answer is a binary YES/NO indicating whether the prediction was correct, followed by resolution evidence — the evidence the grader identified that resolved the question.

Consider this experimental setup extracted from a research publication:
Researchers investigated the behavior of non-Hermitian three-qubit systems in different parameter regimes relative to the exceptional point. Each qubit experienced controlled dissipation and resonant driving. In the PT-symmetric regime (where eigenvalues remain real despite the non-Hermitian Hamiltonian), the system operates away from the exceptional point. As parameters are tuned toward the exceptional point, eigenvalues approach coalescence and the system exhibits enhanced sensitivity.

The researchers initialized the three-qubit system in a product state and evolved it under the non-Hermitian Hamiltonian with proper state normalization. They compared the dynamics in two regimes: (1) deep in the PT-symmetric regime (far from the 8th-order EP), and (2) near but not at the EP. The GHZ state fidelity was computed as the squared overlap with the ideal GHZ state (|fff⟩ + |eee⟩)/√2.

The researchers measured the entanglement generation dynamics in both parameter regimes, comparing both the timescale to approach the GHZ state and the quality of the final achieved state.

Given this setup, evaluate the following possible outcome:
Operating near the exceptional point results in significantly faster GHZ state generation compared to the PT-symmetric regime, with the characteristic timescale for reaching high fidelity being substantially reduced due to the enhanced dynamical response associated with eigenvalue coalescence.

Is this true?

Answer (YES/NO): NO